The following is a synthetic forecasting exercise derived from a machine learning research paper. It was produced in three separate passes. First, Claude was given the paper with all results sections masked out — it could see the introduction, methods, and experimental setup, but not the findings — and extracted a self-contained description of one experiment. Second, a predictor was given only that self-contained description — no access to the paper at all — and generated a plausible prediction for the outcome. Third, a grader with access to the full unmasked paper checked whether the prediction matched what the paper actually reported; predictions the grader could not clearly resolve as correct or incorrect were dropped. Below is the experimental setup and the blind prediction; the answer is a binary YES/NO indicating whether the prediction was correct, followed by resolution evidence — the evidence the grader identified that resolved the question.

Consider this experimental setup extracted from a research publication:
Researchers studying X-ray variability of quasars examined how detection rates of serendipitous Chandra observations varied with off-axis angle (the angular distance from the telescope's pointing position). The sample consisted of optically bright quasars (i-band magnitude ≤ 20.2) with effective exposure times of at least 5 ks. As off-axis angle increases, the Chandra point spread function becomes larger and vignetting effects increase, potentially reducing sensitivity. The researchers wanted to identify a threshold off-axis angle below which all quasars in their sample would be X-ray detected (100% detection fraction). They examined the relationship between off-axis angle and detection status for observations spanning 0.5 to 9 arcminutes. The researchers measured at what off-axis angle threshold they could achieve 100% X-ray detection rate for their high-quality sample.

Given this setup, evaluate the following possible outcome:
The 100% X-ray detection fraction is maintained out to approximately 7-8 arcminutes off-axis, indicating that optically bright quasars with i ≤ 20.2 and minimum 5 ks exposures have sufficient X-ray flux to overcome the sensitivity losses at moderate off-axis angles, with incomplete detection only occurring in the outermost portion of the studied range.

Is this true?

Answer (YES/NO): NO